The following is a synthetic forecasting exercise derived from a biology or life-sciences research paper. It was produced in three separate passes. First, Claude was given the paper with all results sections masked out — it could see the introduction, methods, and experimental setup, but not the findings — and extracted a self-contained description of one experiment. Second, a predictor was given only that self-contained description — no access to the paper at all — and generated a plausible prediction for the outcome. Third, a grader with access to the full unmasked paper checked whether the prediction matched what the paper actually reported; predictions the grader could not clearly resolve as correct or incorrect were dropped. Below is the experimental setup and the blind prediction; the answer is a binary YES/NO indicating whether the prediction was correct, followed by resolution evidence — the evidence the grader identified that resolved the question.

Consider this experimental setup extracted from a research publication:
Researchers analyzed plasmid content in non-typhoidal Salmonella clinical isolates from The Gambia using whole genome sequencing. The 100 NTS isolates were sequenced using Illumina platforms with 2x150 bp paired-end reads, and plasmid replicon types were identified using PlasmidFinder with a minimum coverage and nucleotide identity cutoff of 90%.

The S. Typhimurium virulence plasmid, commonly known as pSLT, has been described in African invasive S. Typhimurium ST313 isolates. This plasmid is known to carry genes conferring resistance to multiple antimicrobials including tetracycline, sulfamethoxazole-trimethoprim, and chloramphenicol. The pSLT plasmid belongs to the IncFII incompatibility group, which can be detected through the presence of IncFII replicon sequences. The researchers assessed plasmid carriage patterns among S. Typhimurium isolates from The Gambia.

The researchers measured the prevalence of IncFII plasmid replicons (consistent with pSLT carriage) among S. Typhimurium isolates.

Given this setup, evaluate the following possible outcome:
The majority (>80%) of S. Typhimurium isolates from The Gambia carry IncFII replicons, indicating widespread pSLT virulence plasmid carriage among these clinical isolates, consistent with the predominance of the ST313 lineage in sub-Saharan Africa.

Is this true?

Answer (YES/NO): NO